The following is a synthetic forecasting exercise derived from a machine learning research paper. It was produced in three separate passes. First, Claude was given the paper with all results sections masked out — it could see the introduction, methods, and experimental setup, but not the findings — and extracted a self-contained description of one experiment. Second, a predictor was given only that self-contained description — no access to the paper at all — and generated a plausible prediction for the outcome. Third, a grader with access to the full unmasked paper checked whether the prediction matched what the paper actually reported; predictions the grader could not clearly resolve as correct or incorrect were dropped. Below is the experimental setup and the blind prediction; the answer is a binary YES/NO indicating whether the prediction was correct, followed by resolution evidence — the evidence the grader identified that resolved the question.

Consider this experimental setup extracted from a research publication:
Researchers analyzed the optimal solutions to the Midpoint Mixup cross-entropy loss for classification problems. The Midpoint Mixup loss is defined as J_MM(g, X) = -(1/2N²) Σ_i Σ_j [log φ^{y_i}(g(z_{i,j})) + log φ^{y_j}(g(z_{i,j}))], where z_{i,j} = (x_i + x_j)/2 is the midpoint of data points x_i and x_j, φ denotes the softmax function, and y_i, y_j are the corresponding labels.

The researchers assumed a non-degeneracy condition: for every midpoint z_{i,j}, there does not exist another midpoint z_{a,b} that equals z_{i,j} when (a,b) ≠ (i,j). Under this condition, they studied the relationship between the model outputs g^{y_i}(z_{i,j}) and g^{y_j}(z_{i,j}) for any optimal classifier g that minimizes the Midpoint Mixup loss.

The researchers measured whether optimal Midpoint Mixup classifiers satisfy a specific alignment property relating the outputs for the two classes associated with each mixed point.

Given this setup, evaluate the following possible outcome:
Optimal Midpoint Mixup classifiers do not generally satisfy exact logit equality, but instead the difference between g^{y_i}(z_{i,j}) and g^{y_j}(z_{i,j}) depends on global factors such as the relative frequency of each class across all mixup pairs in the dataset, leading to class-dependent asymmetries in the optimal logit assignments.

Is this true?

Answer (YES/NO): NO